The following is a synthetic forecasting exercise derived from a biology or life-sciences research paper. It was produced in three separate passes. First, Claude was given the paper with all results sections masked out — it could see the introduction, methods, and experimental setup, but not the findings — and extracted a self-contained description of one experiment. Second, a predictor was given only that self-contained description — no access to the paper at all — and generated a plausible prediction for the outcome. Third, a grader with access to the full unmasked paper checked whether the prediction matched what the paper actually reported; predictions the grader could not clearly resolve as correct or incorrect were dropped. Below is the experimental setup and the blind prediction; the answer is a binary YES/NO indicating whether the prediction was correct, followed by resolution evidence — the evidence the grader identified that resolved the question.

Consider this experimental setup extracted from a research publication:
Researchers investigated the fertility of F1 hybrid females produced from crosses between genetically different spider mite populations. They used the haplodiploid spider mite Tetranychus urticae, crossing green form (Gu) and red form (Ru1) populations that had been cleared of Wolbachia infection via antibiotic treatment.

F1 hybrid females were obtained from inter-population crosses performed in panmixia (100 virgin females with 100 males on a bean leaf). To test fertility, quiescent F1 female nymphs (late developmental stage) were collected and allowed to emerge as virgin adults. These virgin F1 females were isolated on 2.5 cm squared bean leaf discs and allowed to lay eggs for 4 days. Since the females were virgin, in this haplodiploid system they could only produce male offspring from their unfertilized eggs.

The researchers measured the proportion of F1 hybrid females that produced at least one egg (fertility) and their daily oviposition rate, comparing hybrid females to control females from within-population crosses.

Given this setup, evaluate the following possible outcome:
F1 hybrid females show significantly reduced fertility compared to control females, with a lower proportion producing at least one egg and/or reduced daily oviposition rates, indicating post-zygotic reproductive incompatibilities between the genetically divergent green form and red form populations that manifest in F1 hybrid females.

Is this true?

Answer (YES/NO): YES